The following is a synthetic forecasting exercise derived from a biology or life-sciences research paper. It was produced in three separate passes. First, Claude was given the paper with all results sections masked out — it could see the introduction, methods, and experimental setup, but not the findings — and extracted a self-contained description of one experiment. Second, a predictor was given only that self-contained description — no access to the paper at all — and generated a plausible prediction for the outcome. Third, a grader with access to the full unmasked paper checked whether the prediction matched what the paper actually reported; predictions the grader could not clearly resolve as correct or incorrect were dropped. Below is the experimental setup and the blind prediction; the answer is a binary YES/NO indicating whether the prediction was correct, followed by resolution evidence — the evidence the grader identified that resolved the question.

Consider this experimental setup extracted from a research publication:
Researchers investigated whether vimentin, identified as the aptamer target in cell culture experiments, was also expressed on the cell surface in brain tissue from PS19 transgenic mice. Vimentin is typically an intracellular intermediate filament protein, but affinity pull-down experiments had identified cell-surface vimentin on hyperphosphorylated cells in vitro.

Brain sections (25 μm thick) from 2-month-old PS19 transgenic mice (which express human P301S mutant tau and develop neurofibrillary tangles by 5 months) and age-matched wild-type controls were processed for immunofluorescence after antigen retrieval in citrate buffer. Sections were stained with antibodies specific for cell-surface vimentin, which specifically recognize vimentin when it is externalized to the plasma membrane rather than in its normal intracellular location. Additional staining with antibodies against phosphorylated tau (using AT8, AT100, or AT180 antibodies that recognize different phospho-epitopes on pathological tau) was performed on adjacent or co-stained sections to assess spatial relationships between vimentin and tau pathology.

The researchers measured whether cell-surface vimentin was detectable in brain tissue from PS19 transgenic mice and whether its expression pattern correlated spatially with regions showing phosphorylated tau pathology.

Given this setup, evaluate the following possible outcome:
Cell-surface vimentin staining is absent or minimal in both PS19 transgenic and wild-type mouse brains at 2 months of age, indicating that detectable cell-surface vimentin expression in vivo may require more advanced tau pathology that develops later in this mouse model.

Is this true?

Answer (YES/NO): NO